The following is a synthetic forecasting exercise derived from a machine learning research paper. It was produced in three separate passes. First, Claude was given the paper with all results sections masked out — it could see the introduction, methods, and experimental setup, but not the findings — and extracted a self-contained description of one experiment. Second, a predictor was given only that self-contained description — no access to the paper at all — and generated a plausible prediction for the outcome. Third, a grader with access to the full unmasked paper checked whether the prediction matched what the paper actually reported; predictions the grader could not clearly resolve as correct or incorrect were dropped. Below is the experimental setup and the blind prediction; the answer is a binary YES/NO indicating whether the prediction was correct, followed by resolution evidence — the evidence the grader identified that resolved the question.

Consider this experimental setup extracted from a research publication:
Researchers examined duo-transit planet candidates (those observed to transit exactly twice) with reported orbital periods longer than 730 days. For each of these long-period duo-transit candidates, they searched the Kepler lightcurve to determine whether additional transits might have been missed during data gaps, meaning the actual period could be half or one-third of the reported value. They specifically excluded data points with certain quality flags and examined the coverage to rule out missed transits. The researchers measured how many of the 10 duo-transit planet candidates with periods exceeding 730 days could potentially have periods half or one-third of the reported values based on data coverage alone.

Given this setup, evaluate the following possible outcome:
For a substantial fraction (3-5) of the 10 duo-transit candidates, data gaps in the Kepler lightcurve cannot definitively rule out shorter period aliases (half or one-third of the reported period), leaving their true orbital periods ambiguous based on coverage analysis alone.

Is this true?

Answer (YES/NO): NO